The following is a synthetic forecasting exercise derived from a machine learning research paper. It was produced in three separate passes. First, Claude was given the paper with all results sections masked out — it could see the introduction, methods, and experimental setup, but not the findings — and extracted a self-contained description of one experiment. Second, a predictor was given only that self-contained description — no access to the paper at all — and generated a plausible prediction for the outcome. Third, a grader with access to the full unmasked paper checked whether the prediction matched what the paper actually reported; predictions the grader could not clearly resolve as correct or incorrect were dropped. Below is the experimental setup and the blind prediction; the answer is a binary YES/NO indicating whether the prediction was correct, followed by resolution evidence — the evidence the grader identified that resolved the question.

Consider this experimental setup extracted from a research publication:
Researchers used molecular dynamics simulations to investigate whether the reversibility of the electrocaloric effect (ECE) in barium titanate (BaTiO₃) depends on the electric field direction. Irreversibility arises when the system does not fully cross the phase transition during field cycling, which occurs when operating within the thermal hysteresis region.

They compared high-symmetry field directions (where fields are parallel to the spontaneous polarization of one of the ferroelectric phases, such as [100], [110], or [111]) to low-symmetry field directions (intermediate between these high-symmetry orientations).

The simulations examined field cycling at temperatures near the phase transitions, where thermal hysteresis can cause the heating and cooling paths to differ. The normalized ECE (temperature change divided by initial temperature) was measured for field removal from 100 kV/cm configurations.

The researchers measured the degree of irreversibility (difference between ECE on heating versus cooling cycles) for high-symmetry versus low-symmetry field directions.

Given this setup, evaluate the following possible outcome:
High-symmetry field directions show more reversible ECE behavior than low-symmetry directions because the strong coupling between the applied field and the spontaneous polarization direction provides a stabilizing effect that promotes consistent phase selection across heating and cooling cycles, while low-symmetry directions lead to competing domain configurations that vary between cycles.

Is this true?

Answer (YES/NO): NO